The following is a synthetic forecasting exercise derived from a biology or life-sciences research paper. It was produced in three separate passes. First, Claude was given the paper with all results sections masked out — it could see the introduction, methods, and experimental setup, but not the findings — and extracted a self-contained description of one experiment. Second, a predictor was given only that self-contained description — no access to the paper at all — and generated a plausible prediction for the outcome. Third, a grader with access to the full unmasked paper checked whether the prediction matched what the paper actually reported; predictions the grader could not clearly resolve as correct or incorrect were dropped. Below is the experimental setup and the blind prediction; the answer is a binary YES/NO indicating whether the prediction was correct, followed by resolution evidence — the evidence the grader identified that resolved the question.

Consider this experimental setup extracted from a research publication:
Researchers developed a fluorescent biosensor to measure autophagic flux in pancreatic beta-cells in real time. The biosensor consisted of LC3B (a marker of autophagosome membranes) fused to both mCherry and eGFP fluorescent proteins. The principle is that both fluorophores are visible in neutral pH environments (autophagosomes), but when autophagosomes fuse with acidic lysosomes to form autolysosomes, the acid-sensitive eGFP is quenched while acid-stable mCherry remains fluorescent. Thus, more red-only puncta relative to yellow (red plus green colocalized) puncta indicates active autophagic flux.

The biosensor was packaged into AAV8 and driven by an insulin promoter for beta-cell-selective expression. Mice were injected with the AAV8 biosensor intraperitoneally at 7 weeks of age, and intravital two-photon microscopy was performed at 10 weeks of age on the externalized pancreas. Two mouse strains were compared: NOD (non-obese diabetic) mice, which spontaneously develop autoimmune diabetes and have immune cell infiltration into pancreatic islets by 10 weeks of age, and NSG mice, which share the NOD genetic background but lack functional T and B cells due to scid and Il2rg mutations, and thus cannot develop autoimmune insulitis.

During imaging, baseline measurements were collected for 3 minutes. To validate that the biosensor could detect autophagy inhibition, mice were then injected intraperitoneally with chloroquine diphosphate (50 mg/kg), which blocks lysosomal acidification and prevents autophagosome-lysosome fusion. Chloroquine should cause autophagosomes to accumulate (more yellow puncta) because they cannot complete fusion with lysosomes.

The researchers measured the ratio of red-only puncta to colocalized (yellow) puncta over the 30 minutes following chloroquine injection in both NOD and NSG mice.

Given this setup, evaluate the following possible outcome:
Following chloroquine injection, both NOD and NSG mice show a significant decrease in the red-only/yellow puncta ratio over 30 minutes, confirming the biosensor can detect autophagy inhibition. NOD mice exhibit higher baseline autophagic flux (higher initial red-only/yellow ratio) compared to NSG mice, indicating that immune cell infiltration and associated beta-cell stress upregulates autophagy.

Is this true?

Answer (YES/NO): NO